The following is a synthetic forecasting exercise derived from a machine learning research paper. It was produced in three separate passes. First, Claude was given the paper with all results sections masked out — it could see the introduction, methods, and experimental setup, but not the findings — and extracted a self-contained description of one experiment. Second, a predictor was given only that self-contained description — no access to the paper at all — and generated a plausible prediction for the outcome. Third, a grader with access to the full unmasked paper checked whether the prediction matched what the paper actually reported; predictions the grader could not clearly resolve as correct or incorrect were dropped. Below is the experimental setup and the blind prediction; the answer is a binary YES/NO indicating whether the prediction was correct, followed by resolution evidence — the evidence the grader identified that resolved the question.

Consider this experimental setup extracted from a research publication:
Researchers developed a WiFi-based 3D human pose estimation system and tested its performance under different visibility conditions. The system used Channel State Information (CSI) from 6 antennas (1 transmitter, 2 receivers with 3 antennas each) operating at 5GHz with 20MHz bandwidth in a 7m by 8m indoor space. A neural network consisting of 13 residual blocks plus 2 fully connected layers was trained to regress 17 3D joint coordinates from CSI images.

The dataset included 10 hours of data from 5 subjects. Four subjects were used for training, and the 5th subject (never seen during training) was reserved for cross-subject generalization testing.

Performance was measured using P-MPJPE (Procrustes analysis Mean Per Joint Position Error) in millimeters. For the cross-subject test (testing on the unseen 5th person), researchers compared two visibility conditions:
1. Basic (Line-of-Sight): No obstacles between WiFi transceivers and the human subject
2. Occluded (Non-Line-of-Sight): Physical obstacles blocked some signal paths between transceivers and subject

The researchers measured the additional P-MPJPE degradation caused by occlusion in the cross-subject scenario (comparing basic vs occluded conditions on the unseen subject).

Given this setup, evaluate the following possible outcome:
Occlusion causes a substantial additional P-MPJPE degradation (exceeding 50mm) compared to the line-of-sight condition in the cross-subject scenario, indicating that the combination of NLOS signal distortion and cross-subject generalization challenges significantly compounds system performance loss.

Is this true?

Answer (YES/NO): NO